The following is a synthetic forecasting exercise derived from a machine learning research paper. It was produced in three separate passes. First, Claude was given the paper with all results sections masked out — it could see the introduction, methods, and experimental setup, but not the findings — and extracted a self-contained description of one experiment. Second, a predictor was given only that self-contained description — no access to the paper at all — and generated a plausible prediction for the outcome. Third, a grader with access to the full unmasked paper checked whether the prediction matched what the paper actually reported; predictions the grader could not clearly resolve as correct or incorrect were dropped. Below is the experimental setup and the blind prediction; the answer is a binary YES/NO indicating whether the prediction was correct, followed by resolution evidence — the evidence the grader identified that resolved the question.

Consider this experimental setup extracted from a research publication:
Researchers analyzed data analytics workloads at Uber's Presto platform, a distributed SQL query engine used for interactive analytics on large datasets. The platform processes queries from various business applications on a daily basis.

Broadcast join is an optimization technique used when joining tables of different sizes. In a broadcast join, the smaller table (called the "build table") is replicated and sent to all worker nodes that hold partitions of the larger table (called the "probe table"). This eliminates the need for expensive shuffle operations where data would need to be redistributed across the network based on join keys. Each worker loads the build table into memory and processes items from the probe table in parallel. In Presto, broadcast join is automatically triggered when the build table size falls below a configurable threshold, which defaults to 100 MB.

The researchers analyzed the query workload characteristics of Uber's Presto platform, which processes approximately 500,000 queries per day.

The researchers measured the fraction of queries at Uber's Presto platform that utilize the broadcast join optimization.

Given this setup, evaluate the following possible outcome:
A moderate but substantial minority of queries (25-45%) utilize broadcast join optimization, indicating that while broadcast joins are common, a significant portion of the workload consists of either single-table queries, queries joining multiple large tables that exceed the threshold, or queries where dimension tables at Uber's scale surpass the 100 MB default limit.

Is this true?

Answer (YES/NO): NO